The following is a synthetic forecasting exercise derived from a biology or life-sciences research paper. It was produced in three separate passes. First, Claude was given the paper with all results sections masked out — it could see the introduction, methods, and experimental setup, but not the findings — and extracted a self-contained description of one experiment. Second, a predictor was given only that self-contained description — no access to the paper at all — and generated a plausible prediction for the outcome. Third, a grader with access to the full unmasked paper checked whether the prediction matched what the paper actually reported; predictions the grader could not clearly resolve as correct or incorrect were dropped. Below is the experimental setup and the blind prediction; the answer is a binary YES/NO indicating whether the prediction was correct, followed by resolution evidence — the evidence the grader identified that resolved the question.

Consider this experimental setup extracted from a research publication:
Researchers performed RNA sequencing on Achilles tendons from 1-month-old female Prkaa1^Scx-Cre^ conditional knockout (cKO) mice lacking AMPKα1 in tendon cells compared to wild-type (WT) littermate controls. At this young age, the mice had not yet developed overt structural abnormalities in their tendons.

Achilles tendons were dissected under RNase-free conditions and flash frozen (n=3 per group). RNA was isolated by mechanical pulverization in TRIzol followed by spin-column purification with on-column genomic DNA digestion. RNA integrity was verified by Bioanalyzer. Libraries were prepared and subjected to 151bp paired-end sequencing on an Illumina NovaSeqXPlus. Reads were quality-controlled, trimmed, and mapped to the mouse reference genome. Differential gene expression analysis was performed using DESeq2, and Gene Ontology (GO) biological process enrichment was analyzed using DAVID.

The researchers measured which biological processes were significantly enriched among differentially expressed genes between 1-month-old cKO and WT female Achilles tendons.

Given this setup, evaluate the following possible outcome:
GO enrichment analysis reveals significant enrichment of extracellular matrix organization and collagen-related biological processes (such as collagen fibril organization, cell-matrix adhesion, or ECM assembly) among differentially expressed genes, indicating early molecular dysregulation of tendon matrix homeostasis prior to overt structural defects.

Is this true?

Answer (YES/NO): YES